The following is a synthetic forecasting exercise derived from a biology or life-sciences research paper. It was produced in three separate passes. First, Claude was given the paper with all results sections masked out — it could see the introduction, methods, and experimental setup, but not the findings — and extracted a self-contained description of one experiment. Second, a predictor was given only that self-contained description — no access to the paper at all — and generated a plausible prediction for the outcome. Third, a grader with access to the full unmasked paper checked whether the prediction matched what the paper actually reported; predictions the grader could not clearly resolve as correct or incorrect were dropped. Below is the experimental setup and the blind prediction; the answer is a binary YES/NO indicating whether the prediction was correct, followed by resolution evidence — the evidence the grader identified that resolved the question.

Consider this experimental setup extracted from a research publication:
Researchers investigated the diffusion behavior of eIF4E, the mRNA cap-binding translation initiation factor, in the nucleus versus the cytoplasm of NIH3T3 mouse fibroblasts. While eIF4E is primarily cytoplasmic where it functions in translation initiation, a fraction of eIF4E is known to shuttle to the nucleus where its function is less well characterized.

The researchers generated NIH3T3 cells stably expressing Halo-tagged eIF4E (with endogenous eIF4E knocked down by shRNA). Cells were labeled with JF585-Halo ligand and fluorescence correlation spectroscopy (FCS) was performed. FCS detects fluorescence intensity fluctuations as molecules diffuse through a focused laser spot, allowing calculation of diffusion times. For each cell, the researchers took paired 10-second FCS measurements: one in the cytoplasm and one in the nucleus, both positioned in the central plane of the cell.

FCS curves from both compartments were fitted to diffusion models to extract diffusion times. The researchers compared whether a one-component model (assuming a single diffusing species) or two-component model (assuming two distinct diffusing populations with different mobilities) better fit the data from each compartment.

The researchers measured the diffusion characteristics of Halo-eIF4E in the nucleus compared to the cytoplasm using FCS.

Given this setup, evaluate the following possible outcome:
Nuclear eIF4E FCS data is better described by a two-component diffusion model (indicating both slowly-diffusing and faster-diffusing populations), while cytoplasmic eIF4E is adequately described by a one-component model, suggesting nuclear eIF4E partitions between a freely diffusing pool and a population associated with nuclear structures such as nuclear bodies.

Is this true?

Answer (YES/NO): NO